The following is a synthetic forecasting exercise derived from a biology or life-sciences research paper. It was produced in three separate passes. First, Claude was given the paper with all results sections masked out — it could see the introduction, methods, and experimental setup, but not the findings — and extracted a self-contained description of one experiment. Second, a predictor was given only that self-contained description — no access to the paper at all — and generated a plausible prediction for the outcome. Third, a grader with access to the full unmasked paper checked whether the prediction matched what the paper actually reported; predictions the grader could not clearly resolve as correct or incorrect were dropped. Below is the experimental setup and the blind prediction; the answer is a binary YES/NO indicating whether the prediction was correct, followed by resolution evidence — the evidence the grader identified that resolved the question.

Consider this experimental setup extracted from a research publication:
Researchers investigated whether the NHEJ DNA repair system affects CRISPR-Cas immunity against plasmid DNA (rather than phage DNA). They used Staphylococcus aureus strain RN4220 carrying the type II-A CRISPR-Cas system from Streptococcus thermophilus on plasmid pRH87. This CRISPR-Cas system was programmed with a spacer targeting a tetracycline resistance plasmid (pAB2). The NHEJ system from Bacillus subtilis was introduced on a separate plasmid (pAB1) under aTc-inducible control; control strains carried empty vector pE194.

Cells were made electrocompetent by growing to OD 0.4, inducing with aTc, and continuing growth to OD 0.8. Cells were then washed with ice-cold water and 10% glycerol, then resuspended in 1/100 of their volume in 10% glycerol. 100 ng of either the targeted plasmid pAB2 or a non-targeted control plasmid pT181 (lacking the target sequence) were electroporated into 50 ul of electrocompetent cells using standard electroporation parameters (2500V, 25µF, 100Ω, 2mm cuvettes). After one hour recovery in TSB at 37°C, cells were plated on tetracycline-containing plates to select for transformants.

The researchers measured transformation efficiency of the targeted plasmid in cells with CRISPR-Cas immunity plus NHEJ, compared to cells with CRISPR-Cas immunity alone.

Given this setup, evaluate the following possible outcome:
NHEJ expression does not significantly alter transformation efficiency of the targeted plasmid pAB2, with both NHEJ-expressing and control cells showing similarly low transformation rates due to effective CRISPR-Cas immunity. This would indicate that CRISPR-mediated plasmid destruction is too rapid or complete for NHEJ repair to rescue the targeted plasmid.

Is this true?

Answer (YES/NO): YES